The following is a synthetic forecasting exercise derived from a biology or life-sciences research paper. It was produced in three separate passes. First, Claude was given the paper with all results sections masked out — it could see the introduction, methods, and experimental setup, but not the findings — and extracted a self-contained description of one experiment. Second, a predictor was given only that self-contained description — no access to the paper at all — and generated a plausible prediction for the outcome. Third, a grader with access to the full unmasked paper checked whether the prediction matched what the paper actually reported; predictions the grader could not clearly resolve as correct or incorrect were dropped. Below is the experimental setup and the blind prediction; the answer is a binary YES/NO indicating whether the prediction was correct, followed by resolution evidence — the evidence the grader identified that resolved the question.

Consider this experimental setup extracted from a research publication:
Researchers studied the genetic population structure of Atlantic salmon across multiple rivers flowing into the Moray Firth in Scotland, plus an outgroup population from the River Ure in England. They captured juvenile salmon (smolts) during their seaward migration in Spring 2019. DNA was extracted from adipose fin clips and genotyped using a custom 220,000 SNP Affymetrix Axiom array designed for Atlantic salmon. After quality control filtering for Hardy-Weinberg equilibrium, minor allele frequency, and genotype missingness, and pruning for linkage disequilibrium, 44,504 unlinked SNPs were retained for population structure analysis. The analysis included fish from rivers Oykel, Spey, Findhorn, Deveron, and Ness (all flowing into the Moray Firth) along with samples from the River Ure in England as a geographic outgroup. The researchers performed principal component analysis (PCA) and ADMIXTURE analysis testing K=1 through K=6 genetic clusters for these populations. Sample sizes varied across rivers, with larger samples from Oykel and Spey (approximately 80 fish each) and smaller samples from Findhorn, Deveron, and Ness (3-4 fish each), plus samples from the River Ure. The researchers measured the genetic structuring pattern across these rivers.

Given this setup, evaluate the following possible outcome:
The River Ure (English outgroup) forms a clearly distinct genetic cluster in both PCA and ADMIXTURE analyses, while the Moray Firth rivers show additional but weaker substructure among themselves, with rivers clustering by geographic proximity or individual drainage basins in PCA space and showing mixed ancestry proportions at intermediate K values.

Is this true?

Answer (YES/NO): YES